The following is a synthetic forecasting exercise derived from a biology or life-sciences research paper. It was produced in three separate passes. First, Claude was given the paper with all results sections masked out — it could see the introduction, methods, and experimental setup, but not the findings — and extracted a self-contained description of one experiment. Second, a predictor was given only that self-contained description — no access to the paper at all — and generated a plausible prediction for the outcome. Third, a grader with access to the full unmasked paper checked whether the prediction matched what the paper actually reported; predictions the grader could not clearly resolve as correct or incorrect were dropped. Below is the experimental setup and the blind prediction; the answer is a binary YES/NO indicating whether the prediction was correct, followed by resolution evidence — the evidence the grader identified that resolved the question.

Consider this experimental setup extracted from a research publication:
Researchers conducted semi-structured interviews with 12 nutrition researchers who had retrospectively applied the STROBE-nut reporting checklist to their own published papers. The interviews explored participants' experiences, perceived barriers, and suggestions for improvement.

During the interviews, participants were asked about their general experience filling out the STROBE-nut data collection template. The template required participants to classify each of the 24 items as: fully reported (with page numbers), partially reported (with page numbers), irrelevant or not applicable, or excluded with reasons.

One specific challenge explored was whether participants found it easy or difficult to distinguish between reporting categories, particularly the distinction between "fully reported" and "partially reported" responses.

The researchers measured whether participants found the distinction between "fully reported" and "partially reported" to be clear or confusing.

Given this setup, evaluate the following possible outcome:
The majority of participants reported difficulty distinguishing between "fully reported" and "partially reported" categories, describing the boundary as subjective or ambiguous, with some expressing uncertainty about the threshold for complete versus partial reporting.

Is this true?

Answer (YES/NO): YES